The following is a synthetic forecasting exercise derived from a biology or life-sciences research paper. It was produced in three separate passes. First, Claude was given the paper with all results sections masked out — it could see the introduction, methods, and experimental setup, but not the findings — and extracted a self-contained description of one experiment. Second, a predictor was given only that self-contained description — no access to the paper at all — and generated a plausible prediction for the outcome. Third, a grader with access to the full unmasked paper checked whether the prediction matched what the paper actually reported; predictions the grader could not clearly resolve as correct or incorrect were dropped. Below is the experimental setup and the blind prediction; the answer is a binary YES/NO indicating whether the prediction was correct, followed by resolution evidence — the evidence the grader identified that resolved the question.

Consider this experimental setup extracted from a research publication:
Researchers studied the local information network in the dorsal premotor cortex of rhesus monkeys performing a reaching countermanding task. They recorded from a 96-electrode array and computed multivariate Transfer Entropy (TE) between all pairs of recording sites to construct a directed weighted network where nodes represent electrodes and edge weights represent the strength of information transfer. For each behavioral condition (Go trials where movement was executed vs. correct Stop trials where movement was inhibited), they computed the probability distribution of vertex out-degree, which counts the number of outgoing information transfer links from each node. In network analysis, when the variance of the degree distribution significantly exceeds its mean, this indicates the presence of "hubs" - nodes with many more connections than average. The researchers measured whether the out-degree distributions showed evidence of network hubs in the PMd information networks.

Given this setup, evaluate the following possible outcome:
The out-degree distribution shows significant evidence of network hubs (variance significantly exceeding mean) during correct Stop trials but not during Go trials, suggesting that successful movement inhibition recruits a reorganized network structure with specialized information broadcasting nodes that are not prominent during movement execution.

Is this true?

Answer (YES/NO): NO